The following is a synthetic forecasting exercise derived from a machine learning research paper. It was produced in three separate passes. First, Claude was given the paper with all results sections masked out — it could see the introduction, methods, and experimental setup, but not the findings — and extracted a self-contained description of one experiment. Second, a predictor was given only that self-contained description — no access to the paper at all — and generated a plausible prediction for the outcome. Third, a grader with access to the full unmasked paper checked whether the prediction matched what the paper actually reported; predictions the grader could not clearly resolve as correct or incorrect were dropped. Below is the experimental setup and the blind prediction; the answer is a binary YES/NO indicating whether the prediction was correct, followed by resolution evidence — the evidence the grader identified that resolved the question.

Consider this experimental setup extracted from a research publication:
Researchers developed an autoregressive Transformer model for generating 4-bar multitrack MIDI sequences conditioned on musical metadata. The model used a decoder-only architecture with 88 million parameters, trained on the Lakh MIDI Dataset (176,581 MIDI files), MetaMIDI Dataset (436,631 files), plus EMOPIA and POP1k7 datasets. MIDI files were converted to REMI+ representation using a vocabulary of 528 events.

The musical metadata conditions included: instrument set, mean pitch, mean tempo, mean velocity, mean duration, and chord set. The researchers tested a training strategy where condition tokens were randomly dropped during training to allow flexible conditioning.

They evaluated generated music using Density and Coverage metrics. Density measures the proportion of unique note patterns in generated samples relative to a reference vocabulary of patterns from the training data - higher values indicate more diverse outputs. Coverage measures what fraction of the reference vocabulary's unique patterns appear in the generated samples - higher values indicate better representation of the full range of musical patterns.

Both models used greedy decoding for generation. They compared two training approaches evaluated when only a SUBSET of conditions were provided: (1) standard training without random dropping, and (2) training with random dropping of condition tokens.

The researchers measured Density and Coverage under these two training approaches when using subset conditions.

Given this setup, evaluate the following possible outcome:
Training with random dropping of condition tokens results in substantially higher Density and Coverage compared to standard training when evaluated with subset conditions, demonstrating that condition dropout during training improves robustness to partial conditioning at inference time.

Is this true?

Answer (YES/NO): NO